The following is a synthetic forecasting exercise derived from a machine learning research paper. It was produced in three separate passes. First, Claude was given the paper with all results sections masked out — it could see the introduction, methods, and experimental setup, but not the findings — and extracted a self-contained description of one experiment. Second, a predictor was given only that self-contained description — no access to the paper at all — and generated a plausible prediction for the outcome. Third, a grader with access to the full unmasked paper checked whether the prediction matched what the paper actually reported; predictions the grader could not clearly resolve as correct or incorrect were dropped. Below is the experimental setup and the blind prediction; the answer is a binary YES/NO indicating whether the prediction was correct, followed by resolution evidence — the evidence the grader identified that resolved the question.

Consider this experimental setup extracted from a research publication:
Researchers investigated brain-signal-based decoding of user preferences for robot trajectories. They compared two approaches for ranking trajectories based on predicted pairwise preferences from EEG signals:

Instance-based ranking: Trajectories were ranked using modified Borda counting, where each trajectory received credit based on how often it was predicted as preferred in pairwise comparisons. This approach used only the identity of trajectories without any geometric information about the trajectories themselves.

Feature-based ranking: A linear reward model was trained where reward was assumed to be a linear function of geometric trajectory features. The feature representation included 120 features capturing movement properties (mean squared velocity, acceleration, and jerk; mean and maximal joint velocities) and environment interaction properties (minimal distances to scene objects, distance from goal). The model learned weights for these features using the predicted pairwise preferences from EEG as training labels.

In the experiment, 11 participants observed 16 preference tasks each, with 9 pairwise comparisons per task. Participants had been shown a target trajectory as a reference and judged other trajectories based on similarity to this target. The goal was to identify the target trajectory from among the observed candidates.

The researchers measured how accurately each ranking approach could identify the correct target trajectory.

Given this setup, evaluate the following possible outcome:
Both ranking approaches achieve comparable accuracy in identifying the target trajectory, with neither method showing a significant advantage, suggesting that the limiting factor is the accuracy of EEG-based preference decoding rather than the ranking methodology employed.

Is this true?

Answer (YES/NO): NO